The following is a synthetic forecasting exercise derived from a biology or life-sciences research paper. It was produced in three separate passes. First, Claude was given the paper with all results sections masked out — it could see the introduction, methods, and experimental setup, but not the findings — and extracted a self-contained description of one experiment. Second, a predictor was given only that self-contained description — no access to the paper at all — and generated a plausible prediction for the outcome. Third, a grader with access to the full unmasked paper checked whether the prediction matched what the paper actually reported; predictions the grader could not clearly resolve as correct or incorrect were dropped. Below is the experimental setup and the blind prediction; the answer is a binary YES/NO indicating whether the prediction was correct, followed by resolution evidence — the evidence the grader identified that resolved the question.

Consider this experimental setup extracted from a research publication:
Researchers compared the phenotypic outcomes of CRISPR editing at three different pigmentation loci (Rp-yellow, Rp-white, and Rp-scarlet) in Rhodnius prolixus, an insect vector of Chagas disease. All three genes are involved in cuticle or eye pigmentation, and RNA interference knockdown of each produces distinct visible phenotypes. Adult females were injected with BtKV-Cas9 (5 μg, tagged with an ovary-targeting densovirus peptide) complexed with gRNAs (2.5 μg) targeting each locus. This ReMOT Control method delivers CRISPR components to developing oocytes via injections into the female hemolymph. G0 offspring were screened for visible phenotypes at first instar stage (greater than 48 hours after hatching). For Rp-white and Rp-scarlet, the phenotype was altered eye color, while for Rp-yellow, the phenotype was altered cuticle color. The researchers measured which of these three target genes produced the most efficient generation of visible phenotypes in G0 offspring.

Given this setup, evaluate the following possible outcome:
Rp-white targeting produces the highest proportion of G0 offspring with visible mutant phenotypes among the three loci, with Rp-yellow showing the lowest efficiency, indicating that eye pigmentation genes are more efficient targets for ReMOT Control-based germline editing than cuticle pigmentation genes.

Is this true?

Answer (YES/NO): NO